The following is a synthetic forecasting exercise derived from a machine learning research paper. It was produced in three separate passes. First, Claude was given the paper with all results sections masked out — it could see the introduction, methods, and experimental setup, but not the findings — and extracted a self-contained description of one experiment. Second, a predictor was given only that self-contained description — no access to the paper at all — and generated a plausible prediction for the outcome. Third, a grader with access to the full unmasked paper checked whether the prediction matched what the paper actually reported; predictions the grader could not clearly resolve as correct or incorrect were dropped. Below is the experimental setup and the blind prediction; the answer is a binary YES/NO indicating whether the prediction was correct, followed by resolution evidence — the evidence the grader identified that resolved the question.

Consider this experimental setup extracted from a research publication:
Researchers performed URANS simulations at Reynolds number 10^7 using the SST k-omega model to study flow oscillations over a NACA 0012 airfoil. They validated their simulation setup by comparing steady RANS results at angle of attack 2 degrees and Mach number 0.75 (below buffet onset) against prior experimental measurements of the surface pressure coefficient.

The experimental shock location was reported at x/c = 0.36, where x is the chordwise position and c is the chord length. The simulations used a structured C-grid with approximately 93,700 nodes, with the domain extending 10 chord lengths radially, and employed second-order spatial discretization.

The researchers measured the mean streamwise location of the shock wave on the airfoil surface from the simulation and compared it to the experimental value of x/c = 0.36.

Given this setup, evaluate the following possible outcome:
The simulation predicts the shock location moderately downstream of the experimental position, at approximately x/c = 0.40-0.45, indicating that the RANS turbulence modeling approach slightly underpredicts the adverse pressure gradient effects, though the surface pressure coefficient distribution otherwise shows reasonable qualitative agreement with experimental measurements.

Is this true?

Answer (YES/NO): YES